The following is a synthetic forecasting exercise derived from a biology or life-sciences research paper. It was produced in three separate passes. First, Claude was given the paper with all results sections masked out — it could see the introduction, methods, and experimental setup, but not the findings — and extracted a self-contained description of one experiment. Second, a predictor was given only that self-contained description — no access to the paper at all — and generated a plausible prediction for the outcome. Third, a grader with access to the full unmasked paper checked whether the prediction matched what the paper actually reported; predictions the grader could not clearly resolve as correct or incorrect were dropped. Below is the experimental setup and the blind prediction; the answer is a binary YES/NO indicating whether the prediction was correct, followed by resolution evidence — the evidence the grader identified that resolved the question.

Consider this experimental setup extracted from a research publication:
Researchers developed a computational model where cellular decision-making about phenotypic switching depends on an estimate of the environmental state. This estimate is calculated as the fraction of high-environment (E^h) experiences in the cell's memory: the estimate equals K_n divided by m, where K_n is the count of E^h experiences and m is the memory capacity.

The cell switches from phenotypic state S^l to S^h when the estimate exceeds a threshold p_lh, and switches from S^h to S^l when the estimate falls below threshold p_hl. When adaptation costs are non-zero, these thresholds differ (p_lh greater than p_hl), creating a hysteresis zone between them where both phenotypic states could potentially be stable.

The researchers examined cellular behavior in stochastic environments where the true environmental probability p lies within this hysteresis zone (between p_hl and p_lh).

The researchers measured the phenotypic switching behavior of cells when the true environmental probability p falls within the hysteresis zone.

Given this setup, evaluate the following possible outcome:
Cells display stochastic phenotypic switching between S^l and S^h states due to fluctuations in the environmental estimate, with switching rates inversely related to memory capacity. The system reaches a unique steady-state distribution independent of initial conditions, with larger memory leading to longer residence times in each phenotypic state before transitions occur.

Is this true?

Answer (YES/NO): YES